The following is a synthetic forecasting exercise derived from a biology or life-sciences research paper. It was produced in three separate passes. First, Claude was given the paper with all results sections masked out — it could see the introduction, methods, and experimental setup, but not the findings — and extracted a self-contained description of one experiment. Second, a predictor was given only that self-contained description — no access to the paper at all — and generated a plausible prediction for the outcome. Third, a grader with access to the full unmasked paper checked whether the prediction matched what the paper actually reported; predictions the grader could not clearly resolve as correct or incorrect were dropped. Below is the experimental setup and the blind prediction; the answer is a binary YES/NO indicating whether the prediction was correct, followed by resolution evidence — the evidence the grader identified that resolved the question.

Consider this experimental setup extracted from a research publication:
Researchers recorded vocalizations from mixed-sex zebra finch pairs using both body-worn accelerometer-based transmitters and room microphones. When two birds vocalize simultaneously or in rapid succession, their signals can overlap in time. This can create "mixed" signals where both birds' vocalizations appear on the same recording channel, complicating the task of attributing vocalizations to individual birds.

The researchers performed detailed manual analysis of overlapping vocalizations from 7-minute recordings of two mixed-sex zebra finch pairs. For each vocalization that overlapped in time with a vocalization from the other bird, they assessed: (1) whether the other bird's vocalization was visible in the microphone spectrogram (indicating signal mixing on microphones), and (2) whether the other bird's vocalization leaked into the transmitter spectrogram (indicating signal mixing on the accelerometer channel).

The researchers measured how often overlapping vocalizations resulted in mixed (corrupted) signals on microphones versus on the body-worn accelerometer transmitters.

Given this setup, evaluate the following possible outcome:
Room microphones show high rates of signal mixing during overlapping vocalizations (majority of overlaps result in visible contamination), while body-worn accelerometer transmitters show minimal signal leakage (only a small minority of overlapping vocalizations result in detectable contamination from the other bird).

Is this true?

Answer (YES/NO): YES